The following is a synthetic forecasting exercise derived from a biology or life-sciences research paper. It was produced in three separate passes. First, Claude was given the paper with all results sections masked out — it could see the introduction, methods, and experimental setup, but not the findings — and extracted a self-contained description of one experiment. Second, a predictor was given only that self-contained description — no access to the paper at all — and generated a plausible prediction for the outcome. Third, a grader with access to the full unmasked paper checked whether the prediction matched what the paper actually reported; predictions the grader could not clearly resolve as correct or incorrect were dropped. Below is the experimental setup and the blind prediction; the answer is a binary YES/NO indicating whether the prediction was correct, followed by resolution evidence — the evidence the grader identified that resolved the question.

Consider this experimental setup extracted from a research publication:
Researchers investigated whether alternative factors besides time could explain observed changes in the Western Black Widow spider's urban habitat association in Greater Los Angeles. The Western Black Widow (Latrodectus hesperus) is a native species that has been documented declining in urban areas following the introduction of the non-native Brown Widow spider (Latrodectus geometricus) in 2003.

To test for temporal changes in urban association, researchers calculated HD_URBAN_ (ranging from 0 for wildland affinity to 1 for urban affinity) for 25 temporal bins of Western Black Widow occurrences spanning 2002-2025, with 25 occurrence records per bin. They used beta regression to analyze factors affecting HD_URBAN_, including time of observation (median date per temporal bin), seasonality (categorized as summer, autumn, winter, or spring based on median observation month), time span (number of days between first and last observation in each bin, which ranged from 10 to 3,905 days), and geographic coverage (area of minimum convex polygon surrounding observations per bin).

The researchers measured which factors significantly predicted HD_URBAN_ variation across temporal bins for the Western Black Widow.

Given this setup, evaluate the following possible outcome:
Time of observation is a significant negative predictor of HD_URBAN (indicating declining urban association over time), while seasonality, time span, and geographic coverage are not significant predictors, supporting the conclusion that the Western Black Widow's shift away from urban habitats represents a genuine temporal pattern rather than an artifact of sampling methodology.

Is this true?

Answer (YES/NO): YES